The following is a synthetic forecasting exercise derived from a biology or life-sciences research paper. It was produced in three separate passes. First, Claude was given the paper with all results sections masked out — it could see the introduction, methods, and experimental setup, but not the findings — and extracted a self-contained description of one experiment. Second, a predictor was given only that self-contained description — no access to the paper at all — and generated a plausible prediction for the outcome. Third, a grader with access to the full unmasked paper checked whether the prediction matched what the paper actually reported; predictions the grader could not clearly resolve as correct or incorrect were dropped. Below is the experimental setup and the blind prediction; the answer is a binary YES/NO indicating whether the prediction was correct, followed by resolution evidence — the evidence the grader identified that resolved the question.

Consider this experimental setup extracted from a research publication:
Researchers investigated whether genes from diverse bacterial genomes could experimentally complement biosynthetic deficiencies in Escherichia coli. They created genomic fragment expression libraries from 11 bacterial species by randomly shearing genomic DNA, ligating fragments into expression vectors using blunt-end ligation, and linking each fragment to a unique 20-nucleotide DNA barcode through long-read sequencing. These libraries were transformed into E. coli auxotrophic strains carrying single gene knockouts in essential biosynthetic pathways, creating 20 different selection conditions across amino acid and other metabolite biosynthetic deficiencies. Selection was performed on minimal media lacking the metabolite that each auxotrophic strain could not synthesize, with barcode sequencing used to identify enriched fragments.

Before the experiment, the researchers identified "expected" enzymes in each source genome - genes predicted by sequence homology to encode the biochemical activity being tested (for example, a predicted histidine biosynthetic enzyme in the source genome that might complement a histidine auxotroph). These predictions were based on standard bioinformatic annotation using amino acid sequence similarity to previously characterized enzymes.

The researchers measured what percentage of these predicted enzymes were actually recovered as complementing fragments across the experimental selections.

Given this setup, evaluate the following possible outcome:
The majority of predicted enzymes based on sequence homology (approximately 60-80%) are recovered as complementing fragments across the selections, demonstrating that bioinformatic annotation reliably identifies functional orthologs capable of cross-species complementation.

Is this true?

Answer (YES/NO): NO